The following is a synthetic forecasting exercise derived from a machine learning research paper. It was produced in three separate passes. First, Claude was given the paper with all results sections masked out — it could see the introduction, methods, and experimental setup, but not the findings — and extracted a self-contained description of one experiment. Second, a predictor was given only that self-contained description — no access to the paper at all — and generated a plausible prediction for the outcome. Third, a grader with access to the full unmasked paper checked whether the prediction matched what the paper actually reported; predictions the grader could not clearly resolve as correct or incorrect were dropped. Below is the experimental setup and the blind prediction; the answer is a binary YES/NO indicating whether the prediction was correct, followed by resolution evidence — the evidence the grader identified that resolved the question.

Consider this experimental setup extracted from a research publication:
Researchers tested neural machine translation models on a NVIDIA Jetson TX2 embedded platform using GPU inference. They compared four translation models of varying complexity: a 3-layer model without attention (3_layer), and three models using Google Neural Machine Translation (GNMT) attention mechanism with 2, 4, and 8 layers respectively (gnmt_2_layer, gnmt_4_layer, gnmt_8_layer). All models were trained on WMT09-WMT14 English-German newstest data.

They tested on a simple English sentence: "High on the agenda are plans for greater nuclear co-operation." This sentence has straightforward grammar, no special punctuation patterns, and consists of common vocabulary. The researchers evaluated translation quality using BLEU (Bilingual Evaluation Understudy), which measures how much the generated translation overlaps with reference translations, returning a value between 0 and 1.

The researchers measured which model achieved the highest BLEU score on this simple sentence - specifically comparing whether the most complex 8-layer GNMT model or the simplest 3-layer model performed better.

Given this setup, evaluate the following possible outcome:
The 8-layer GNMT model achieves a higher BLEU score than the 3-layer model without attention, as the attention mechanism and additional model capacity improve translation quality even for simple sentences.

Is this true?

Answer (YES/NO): NO